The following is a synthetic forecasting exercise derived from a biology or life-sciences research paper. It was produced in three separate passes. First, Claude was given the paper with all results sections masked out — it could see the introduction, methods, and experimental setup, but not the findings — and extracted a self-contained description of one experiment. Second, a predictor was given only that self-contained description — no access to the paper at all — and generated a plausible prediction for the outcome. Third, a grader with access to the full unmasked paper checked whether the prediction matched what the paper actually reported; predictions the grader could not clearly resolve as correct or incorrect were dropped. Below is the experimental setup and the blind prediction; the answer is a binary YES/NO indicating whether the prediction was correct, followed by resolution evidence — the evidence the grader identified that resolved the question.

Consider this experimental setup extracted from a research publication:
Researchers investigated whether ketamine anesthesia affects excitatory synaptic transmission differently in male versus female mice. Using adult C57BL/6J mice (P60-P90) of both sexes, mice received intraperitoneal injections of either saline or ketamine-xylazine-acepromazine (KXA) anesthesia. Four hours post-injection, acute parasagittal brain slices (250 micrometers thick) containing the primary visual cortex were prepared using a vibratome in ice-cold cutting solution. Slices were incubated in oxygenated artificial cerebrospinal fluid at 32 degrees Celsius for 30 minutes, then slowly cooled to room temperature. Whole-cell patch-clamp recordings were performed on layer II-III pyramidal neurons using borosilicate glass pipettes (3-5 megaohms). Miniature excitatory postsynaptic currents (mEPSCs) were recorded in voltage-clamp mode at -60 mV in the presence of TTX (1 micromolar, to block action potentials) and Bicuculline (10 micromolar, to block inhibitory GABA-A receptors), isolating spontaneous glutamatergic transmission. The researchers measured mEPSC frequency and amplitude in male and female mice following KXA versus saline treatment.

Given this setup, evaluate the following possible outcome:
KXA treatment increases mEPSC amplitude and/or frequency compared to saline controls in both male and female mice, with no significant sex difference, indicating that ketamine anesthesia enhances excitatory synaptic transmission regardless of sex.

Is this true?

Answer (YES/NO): NO